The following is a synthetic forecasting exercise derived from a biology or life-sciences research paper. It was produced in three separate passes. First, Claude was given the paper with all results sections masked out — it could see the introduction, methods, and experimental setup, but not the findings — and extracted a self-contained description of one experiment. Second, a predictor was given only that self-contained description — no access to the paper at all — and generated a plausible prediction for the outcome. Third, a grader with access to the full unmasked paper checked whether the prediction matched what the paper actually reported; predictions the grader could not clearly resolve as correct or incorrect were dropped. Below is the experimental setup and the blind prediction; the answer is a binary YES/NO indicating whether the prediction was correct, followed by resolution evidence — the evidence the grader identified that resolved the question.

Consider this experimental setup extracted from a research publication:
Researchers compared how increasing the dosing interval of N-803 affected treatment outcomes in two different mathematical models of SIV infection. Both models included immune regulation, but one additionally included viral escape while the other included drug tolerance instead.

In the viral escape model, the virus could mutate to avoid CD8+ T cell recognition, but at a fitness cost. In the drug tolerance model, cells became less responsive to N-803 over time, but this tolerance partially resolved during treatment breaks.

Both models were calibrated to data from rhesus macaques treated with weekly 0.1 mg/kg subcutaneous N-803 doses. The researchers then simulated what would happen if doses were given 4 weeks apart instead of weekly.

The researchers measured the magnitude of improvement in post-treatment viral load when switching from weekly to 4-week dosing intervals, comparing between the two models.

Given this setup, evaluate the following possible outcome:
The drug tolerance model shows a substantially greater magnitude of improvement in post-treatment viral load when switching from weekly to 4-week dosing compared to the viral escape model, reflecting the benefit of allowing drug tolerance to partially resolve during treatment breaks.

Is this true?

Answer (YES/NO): YES